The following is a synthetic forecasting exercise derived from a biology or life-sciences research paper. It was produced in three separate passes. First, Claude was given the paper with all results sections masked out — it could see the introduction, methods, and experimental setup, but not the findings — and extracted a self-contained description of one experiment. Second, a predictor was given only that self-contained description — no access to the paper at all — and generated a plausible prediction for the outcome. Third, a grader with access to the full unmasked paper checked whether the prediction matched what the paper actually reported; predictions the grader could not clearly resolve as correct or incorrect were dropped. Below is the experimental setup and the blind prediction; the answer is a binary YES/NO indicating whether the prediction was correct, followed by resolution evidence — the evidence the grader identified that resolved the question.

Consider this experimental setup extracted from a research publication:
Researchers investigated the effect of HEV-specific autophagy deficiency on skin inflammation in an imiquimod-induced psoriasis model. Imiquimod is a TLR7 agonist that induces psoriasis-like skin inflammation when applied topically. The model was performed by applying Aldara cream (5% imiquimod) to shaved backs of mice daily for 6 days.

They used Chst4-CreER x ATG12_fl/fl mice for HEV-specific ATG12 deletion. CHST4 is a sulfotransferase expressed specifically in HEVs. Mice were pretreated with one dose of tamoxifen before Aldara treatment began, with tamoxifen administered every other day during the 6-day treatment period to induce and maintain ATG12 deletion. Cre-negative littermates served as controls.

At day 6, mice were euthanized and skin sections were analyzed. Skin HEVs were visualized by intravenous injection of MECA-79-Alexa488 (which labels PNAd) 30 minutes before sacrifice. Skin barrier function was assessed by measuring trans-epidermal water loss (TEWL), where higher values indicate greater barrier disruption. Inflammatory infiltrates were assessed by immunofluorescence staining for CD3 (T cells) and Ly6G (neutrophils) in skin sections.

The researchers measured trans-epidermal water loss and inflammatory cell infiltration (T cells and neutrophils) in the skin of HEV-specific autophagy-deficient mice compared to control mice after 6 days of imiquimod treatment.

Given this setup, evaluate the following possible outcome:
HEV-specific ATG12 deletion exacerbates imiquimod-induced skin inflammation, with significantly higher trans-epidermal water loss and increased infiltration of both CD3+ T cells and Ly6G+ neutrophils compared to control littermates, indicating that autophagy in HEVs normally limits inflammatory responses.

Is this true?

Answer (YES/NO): NO